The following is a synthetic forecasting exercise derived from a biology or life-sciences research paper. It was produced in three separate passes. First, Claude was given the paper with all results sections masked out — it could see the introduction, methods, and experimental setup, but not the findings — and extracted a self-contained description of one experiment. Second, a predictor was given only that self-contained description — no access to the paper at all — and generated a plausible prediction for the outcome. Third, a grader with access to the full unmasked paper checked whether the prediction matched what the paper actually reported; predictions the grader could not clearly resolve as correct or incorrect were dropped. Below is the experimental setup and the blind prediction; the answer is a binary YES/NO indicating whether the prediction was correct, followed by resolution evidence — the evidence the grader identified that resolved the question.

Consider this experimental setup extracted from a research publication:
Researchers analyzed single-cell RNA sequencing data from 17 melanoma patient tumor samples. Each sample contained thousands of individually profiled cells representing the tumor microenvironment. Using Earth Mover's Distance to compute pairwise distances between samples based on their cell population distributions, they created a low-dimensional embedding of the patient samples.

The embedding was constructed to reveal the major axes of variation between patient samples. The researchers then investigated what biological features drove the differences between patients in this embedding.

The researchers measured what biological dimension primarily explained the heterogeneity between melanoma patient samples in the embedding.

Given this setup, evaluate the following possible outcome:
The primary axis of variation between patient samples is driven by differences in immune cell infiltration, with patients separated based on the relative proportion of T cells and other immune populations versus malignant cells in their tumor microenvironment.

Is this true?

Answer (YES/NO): NO